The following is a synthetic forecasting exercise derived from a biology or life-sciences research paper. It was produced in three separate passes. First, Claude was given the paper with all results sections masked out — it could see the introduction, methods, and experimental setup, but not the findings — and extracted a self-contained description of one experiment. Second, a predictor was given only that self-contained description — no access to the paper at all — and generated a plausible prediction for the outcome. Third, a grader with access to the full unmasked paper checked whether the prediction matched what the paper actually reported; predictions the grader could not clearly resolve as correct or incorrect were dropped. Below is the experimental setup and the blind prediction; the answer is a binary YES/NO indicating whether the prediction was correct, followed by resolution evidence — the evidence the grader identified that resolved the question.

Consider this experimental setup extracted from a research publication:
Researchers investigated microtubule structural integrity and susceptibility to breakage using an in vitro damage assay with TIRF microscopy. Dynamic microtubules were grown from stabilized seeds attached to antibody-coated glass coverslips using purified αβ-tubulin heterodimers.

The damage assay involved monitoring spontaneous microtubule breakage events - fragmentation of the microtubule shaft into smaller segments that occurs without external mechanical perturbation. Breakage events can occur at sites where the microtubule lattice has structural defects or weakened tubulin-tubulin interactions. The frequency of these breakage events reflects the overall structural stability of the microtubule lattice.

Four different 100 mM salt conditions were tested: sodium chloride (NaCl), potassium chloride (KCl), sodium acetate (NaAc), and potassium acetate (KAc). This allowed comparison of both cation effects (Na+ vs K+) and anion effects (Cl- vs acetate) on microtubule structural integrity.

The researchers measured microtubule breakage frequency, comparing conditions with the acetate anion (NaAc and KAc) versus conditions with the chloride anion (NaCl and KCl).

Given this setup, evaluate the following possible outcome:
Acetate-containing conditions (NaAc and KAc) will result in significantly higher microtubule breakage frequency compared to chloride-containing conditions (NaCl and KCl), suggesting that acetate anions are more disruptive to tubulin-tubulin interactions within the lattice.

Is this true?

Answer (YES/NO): NO